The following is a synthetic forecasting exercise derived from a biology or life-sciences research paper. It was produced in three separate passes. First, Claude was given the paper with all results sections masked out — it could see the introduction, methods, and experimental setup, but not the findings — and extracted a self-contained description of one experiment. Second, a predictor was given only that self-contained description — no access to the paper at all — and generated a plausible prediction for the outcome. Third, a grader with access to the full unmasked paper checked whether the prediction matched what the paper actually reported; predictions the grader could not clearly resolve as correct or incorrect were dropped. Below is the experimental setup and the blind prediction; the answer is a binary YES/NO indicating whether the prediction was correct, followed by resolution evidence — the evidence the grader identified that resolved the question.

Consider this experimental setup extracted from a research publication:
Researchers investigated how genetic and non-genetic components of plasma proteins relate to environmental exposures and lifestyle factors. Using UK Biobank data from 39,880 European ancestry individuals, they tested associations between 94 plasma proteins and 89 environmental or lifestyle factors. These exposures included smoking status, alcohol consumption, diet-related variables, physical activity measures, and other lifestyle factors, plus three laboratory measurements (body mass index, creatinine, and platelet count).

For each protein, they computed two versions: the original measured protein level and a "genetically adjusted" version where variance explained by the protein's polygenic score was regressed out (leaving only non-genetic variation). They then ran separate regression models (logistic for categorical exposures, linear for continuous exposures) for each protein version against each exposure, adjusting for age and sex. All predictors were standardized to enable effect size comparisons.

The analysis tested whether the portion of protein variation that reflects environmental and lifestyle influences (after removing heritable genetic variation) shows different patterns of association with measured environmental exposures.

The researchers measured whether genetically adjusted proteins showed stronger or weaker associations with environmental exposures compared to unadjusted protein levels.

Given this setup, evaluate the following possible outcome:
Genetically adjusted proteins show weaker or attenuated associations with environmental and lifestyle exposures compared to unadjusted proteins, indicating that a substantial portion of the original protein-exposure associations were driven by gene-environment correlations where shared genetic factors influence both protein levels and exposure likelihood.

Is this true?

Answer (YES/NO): NO